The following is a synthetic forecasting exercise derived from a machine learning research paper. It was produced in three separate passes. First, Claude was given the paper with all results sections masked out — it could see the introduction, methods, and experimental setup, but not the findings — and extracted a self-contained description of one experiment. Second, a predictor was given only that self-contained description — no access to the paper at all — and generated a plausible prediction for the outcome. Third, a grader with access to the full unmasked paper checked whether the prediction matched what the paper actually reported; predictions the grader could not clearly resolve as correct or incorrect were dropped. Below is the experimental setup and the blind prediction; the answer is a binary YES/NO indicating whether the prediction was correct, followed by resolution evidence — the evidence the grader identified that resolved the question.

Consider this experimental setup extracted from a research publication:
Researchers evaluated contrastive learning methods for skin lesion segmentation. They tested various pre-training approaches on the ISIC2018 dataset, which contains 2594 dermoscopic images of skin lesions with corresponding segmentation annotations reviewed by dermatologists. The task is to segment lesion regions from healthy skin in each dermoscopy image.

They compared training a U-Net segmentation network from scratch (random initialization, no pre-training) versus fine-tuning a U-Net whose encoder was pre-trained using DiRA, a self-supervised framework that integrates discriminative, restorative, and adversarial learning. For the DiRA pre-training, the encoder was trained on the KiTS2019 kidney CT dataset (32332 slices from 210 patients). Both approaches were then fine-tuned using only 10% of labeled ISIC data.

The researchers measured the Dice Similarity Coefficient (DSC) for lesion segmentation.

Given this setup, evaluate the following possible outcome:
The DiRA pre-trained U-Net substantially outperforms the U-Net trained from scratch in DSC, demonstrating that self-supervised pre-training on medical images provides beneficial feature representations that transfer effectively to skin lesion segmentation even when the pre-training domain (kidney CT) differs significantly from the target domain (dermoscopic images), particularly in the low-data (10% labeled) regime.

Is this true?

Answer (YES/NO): NO